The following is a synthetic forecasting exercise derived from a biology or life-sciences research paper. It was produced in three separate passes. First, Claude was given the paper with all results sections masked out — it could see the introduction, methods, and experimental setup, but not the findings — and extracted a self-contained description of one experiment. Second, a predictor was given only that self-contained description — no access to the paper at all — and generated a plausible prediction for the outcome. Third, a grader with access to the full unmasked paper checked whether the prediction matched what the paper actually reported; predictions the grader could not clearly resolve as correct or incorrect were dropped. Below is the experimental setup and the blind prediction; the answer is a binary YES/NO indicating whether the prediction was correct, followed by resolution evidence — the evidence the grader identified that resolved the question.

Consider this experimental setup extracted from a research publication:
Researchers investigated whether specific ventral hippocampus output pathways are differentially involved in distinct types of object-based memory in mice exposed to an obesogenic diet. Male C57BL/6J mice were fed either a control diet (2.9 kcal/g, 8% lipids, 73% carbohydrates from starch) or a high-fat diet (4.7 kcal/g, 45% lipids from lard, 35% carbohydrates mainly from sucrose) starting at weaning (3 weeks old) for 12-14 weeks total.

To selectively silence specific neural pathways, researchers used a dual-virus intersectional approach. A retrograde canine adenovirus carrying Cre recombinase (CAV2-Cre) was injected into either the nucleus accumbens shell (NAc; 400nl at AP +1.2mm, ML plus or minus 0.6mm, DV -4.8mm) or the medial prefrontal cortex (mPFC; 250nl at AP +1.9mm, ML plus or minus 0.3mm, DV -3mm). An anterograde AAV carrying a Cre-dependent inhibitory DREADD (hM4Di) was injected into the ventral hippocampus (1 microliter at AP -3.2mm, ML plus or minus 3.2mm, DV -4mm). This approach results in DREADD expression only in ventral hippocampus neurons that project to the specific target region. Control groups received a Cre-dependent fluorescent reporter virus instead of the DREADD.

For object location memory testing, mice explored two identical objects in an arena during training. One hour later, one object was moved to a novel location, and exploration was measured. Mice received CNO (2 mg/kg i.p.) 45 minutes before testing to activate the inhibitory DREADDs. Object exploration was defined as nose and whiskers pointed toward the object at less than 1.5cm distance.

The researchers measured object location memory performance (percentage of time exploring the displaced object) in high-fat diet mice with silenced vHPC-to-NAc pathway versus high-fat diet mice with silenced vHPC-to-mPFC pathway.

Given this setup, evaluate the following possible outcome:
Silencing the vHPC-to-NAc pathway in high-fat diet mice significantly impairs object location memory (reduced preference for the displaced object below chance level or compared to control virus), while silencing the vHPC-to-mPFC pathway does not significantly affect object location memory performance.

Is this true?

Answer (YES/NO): NO